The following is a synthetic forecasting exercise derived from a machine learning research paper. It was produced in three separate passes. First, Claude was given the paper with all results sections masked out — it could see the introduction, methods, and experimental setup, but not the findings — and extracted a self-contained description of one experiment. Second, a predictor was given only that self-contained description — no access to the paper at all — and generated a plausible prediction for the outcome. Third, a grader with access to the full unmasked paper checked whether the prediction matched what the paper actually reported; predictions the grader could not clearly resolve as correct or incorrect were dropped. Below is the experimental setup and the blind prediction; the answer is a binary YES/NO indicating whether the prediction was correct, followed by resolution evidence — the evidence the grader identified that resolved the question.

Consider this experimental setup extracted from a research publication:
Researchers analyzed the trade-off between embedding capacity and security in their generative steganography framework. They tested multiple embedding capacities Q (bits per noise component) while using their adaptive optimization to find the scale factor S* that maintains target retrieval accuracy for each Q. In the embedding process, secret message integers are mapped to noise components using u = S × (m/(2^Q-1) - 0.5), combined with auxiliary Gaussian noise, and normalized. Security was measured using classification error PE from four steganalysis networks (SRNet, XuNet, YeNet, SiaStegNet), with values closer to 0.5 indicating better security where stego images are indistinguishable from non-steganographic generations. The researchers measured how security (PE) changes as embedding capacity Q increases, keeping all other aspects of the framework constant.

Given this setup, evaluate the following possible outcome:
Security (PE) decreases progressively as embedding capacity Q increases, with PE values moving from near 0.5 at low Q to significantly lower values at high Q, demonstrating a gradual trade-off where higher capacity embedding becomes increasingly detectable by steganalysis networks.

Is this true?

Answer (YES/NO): NO